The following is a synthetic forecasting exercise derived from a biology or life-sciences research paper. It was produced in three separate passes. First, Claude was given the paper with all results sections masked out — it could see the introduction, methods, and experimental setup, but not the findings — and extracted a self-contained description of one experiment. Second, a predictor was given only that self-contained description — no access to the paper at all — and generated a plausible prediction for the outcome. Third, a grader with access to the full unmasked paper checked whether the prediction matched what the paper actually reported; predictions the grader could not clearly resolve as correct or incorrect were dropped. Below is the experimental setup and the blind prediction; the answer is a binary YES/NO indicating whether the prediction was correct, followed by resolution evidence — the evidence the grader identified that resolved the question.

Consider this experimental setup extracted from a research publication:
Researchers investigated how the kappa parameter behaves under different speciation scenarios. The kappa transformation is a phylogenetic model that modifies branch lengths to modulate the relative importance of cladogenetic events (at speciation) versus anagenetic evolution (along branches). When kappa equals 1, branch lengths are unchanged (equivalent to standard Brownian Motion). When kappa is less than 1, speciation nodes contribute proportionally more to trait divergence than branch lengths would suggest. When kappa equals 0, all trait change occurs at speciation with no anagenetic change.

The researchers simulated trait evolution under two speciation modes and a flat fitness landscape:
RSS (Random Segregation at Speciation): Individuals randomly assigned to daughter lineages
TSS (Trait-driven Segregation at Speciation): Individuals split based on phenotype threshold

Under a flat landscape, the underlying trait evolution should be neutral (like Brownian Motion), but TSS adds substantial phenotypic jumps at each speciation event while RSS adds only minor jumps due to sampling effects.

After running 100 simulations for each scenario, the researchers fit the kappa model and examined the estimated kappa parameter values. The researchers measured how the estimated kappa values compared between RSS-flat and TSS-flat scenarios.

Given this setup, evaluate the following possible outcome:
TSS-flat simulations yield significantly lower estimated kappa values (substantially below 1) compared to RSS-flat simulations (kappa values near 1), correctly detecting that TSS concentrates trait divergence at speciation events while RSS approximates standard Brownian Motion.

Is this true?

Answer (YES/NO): YES